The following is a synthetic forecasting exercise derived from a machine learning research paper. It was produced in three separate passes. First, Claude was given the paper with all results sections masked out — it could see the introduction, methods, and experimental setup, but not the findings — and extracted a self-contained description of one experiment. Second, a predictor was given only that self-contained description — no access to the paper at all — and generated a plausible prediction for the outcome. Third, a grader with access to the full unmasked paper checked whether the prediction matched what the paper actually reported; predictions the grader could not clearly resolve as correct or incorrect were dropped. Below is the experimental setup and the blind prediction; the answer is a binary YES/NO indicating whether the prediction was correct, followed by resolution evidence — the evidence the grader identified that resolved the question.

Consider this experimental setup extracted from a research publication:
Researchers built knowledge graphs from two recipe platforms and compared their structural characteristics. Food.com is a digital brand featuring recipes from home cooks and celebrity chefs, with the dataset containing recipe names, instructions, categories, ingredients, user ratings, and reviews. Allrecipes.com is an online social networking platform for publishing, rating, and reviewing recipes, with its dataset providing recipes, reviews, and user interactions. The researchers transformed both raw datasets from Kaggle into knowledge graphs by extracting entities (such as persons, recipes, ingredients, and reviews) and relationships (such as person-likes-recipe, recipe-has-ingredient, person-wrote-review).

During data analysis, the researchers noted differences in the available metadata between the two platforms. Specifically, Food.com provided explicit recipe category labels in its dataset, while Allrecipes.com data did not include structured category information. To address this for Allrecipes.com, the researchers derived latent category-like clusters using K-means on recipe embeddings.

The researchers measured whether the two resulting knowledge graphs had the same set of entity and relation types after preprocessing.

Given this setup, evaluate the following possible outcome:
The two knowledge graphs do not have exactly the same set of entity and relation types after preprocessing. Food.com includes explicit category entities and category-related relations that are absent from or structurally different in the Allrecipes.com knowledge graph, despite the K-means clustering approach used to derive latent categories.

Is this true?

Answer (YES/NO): YES